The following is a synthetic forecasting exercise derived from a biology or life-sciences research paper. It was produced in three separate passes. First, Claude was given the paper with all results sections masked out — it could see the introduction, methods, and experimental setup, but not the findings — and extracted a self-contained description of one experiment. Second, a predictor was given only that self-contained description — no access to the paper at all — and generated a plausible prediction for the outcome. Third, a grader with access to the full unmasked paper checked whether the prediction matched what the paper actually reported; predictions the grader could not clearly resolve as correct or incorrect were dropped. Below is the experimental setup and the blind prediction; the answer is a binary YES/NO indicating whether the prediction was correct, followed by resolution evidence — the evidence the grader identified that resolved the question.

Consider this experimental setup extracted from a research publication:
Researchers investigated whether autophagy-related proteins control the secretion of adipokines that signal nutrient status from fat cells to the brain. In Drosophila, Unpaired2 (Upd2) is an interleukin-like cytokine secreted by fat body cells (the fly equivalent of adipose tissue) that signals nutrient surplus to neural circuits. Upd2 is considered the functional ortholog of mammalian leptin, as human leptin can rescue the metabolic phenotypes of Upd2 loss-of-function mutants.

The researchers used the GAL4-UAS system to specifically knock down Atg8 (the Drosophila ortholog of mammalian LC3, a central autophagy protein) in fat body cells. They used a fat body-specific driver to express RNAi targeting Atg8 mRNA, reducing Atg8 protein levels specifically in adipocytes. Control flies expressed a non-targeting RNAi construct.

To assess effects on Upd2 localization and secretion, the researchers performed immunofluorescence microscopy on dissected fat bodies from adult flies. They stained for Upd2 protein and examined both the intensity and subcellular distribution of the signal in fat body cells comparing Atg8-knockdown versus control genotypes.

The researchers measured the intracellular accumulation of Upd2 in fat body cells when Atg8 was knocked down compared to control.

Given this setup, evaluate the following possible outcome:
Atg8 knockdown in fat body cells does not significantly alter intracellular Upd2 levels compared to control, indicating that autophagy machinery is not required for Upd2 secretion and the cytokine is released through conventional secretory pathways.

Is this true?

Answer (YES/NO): NO